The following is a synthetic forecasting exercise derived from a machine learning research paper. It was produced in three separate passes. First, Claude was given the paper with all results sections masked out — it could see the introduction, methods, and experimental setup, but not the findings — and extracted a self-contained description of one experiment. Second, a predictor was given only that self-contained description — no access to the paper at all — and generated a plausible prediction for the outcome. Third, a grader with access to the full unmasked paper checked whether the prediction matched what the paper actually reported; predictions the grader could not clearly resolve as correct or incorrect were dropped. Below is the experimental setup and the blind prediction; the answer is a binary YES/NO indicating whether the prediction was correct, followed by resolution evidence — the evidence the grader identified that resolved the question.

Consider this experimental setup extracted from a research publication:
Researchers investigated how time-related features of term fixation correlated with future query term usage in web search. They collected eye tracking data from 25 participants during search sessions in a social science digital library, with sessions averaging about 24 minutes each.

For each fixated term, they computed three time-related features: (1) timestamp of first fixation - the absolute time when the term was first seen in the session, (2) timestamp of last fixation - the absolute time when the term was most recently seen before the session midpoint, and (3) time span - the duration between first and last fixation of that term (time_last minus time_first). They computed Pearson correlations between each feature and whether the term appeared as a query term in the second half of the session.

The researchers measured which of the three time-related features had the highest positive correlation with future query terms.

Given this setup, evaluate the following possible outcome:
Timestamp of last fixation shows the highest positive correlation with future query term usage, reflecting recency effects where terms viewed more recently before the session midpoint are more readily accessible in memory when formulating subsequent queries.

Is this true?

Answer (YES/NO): NO